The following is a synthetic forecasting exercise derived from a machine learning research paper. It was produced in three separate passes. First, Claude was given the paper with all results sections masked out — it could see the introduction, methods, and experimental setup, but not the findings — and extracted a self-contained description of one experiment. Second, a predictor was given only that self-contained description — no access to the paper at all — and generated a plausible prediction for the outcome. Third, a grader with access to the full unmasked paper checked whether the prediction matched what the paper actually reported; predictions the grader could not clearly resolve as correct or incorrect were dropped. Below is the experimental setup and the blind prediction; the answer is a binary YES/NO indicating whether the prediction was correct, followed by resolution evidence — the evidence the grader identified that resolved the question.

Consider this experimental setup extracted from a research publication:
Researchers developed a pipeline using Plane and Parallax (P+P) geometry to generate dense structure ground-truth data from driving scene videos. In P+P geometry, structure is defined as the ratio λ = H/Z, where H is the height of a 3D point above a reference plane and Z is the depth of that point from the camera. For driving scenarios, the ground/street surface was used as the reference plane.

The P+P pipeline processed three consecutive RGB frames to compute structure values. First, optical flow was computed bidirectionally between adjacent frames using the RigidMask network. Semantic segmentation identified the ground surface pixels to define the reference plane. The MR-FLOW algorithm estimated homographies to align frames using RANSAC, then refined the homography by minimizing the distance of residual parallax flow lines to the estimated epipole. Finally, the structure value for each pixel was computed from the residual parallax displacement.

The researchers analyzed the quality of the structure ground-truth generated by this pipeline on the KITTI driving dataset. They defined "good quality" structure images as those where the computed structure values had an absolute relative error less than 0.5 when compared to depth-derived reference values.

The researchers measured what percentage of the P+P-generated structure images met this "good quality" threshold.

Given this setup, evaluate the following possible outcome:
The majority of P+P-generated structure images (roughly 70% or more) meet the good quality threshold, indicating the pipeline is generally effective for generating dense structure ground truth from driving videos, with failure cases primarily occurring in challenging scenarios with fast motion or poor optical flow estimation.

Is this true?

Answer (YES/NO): YES